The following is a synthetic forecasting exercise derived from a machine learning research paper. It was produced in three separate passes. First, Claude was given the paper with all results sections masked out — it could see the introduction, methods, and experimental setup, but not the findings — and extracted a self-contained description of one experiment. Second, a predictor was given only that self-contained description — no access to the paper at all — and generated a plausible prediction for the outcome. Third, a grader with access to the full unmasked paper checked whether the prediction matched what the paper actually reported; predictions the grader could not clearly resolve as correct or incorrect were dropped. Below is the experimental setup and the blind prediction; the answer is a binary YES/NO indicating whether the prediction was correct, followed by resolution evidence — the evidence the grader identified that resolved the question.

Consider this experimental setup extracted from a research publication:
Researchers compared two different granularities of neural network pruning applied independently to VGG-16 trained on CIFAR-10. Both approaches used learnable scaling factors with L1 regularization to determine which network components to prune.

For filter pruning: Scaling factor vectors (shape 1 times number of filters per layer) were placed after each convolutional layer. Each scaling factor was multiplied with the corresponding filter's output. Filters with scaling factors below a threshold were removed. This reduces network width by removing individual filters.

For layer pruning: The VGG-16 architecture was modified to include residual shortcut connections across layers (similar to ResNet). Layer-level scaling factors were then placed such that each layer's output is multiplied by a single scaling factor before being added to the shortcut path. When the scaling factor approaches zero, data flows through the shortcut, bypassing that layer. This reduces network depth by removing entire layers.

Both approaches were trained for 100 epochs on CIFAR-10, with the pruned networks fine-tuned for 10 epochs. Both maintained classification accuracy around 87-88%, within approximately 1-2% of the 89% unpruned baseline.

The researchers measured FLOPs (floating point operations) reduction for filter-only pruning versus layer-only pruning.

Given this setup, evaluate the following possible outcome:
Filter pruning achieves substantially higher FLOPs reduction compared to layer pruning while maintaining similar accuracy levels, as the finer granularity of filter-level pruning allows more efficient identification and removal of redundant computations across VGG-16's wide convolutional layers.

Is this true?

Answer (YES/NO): YES